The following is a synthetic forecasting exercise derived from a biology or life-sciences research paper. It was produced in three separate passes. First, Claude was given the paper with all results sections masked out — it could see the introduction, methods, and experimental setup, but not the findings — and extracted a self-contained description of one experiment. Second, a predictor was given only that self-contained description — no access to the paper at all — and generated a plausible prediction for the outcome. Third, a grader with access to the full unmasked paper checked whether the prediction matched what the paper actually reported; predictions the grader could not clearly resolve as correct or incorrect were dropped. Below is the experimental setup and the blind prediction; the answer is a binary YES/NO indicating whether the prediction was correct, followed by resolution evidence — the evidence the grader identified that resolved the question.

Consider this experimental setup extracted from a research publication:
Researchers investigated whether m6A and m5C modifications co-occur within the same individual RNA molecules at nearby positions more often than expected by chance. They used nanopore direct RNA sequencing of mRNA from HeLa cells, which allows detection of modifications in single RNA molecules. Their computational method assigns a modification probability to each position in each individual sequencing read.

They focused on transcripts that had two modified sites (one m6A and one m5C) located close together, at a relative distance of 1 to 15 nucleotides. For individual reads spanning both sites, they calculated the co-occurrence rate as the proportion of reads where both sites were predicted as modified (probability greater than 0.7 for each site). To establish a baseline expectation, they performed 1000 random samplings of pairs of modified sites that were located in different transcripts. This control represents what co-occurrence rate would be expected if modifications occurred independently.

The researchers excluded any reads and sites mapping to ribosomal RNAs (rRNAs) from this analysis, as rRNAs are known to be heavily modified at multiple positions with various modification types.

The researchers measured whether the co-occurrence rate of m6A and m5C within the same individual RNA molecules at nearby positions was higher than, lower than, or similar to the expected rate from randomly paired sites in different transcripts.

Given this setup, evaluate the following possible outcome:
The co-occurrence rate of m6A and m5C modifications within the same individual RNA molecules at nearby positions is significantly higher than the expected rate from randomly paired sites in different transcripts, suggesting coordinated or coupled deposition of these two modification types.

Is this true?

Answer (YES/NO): YES